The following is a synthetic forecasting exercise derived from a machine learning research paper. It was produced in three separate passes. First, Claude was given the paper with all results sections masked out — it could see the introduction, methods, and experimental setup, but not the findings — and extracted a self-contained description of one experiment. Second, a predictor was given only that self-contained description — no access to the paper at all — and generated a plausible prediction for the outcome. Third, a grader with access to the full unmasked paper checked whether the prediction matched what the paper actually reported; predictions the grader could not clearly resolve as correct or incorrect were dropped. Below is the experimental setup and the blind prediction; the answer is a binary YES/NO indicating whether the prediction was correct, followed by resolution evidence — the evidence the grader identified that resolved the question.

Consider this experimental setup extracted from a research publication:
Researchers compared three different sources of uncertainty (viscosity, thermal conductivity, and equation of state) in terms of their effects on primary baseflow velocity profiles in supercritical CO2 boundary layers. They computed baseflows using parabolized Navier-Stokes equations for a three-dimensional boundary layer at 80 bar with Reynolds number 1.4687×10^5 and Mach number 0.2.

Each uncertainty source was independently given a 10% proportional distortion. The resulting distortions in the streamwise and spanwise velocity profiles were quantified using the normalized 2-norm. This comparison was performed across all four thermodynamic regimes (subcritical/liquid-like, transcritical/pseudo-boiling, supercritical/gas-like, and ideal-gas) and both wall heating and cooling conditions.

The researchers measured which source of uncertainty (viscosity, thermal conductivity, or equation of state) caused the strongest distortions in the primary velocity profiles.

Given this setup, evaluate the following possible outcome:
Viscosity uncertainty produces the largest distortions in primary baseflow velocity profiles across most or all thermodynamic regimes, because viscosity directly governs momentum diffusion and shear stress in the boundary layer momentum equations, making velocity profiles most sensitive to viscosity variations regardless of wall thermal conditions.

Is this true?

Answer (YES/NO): YES